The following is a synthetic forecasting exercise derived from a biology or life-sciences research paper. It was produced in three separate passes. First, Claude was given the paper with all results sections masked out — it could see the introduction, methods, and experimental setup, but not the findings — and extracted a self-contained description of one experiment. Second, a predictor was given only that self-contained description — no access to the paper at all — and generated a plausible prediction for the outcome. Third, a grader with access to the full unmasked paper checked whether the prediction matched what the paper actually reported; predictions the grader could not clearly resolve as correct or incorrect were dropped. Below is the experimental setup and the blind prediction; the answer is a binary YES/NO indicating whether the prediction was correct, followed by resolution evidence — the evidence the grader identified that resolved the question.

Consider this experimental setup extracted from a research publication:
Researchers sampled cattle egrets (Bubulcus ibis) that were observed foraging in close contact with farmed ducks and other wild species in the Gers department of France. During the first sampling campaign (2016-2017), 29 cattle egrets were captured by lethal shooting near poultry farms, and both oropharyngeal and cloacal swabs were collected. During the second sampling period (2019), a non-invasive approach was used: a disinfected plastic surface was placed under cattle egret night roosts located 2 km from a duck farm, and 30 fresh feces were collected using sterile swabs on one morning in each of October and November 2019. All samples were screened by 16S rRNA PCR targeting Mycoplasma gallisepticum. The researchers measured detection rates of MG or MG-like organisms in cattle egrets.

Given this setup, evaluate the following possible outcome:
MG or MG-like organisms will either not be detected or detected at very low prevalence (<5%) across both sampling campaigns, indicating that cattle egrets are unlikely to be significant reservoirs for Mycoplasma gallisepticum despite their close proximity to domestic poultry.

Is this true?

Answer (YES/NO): YES